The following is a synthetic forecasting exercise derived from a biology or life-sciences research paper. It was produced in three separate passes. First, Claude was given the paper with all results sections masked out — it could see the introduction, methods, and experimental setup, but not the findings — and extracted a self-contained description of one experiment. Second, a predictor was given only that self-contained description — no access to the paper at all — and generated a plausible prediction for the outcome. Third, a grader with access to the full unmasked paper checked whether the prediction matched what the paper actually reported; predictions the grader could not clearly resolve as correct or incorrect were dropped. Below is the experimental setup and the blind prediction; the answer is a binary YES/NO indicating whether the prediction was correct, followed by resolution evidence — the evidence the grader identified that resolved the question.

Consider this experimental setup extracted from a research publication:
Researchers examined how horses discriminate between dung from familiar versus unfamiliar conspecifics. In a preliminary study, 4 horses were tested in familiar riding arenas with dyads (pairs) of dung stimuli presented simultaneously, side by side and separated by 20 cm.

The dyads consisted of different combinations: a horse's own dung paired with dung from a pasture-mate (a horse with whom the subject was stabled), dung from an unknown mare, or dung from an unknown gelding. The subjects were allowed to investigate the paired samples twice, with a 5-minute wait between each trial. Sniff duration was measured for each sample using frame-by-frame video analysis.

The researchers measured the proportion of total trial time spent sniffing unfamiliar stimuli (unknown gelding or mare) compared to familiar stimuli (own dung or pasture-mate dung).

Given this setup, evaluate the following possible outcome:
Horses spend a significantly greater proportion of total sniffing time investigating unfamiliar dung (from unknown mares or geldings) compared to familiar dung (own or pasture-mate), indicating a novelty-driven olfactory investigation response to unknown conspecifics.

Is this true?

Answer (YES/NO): YES